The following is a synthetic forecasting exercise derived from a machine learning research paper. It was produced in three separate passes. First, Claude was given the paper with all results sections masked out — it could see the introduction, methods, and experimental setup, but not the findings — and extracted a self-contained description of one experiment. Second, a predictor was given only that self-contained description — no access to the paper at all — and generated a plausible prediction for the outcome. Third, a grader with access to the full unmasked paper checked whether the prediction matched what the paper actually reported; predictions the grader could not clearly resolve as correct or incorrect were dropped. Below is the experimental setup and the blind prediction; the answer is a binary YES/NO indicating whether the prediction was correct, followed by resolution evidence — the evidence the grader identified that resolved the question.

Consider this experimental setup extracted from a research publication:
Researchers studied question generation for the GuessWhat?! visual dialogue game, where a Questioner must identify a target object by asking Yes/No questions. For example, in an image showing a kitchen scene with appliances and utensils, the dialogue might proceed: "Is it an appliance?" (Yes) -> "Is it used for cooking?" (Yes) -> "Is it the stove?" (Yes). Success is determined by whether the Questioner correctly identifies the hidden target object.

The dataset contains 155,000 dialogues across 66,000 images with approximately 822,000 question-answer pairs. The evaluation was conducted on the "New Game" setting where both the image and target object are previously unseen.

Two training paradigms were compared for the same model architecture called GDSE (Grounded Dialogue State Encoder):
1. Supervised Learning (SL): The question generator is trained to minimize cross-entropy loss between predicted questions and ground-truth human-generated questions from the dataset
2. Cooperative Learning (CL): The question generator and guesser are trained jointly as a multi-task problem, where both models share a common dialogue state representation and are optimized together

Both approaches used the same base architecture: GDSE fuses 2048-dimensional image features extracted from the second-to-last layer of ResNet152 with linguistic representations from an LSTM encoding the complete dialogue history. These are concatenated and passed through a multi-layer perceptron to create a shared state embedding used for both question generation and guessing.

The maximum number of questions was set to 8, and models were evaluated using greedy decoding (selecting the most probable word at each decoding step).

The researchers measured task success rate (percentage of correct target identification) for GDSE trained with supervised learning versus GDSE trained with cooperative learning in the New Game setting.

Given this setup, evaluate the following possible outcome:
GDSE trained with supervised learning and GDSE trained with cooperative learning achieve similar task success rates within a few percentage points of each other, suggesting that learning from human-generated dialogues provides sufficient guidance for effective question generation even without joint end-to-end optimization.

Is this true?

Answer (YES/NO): NO